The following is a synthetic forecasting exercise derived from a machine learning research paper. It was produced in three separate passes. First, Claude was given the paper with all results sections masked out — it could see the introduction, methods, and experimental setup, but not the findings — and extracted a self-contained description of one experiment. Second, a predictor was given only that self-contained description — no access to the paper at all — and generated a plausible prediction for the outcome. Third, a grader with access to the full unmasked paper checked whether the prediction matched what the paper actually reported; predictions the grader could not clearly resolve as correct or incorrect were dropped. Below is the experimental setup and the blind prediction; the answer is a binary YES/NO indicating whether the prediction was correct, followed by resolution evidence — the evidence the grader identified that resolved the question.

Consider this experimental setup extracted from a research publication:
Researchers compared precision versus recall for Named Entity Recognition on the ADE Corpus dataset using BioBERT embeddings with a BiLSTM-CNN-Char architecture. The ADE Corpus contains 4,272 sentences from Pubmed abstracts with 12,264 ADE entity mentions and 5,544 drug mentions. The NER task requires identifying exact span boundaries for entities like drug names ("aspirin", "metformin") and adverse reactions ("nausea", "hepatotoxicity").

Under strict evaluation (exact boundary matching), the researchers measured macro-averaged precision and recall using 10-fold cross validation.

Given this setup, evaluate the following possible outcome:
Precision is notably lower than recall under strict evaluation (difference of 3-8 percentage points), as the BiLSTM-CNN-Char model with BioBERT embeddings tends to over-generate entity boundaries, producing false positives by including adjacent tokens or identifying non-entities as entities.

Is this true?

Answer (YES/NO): YES